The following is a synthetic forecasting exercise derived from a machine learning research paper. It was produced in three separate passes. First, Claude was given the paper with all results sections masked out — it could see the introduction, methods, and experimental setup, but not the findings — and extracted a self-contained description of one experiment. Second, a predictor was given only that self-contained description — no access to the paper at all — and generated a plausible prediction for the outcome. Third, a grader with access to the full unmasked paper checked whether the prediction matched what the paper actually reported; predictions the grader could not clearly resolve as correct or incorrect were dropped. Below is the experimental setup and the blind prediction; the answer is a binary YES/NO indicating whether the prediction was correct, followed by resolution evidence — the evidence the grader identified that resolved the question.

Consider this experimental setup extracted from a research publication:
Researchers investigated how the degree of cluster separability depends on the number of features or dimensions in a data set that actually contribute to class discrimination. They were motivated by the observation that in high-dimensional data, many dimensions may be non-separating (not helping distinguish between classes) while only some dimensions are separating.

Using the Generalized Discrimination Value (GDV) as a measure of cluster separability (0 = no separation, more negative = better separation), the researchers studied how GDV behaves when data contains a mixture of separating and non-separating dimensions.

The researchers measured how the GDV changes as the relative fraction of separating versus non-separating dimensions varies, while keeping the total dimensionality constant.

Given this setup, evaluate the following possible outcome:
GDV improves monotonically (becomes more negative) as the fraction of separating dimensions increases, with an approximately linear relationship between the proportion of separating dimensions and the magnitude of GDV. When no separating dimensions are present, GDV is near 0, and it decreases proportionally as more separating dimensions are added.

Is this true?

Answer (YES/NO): NO